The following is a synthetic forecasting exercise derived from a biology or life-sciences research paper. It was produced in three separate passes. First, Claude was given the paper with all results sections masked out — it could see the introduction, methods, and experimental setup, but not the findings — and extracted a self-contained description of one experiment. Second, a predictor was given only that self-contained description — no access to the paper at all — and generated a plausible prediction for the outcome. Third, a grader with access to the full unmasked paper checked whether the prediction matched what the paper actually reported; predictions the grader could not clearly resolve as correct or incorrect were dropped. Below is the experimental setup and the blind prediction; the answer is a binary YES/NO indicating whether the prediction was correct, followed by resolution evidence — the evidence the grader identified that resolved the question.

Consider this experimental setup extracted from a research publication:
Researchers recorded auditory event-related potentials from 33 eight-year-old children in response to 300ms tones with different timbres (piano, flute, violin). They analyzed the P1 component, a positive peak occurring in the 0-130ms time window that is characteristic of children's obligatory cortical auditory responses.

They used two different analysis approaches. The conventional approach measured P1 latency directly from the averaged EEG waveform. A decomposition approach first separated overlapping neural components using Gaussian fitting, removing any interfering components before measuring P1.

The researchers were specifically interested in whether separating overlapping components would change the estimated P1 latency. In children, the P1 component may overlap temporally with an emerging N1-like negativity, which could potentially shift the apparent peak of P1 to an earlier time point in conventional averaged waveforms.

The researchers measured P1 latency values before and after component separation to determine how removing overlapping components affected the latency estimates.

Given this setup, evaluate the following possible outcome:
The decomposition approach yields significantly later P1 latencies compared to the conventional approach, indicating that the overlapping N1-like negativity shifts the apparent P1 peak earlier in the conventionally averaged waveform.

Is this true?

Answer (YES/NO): YES